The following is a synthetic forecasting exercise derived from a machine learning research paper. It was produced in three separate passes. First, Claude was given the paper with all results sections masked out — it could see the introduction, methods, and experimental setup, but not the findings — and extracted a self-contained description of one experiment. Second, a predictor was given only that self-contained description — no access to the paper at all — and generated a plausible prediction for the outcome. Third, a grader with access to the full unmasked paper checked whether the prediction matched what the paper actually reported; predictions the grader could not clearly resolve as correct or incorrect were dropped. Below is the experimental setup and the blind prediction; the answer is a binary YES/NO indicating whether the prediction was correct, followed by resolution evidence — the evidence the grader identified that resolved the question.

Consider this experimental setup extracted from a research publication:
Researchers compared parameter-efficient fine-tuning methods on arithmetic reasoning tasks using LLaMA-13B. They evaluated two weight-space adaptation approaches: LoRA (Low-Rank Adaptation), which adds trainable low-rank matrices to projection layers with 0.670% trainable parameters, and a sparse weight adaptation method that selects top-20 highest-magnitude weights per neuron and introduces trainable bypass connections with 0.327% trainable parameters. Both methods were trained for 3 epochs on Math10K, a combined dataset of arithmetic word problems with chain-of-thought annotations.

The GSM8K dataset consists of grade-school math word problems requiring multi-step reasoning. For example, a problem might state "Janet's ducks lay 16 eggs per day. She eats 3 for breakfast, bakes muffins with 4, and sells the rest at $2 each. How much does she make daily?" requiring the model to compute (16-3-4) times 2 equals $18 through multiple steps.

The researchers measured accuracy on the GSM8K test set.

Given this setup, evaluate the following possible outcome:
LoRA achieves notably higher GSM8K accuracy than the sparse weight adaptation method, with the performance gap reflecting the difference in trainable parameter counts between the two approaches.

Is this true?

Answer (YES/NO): YES